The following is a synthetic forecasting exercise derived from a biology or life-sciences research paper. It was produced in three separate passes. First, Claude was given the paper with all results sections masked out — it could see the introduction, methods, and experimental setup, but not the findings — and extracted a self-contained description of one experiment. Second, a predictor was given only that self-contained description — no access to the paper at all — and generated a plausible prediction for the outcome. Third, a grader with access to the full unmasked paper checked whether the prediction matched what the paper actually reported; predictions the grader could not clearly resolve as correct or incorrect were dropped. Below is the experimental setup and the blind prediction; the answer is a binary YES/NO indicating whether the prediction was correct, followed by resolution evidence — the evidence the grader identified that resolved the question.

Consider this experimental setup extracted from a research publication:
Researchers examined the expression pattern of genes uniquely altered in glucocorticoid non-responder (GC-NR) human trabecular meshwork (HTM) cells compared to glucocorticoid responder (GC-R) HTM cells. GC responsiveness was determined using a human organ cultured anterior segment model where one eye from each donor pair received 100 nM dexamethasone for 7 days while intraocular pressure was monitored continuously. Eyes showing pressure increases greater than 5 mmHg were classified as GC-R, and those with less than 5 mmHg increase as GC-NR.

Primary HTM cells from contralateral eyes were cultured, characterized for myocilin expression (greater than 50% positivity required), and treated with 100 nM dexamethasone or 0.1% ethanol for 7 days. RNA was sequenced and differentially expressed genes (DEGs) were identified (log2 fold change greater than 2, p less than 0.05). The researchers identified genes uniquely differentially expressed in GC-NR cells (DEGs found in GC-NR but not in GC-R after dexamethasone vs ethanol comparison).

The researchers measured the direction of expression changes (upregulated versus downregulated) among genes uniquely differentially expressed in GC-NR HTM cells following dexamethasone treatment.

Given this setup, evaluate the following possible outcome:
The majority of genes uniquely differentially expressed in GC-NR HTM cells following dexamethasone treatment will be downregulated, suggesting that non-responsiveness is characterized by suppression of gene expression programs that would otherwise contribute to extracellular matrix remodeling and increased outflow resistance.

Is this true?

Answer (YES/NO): NO